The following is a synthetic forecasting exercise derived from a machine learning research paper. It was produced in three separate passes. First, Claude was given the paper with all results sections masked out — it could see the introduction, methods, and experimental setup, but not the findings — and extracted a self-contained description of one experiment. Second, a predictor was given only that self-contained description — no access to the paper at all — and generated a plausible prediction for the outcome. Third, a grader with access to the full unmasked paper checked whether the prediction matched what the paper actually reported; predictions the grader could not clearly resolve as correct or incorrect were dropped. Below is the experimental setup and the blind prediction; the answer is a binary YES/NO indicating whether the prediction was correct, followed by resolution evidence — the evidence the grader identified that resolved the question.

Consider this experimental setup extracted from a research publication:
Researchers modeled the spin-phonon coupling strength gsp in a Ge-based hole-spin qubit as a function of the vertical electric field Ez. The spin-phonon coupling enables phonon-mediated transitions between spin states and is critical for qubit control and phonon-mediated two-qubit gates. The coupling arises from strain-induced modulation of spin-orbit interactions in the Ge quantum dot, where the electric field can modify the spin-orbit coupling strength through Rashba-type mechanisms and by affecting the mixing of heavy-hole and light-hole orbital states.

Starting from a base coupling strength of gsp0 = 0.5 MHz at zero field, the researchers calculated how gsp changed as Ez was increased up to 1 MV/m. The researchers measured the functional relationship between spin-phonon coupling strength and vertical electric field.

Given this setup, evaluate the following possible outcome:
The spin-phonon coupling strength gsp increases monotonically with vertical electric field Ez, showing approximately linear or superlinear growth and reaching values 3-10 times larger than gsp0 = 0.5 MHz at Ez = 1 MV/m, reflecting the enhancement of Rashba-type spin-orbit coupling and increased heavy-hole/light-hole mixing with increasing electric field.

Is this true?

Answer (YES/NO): NO